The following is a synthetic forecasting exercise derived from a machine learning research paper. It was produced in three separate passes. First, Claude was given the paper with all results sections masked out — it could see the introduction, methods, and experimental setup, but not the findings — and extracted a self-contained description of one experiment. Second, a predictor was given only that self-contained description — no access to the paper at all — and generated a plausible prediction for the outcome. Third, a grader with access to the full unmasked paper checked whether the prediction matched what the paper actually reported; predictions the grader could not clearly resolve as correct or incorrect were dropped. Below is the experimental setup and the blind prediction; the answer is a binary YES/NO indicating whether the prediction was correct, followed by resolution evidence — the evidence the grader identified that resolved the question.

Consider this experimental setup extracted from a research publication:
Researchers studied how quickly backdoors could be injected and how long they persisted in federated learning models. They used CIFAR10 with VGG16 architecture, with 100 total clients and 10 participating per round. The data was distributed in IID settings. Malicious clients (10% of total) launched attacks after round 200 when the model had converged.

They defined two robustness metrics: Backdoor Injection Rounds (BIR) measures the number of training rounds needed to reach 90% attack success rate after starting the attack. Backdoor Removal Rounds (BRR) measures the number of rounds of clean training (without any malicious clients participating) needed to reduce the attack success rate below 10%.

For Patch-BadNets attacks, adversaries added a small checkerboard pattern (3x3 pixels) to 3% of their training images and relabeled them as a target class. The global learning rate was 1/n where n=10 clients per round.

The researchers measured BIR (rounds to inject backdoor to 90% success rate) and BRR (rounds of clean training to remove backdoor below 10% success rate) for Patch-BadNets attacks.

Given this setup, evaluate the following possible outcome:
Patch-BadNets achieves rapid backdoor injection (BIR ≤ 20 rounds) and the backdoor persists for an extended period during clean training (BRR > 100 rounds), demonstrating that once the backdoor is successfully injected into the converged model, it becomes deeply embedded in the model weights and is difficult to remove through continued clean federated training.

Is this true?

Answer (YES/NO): NO